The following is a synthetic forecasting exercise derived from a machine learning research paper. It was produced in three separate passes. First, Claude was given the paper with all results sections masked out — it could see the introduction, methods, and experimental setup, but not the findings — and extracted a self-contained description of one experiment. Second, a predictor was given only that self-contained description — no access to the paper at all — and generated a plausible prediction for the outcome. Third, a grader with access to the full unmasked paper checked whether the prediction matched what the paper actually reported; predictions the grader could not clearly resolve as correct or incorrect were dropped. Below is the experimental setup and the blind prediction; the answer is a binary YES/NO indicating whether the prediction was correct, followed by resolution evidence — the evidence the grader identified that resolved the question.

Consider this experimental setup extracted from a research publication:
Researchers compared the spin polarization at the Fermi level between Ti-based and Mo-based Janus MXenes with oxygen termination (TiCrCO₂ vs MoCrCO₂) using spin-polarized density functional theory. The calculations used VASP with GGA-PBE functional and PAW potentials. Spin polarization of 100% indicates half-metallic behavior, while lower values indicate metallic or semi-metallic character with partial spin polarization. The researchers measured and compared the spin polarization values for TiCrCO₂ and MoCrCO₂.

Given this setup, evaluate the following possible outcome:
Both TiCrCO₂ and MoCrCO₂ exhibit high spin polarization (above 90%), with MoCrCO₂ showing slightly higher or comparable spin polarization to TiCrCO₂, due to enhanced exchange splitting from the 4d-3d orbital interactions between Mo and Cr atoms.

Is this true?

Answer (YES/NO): NO